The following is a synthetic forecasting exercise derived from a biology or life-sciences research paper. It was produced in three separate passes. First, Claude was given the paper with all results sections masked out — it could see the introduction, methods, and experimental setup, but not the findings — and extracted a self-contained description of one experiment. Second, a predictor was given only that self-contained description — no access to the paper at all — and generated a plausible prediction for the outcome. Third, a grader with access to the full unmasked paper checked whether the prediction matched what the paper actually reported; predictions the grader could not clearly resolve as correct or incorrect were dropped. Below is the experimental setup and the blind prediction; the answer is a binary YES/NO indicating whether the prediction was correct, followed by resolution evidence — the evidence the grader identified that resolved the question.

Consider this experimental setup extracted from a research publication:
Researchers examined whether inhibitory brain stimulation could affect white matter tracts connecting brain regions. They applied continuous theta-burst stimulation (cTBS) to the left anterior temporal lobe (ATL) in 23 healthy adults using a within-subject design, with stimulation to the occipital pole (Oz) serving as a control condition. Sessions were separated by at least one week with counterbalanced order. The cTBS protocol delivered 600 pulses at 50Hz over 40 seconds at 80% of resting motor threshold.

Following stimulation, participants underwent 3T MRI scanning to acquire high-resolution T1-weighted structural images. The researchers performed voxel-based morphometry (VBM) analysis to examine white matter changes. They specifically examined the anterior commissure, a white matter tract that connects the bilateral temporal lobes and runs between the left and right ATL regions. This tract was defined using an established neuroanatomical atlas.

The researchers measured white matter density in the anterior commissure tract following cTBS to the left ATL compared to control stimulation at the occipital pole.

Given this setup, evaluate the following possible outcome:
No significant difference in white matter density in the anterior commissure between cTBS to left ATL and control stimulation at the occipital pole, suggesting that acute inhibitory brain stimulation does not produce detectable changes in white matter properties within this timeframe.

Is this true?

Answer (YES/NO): YES